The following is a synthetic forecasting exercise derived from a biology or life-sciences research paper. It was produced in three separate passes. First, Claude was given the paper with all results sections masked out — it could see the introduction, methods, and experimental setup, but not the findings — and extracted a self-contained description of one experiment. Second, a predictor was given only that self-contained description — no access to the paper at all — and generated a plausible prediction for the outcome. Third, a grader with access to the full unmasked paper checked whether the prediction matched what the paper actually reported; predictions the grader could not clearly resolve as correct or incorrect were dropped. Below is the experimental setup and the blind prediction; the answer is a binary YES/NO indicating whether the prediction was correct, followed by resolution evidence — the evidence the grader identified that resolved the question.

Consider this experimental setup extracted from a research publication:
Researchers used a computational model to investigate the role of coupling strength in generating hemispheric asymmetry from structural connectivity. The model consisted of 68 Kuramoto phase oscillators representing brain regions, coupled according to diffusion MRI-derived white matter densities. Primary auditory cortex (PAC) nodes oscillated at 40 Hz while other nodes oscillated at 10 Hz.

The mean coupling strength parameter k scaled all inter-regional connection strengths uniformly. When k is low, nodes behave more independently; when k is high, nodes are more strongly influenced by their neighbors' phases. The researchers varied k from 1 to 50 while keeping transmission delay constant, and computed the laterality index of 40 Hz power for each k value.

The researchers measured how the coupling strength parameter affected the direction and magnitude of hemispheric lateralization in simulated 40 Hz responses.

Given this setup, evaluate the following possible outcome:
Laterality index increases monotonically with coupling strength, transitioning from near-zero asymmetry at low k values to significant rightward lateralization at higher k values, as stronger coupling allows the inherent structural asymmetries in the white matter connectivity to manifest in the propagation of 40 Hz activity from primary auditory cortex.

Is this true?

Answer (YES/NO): YES